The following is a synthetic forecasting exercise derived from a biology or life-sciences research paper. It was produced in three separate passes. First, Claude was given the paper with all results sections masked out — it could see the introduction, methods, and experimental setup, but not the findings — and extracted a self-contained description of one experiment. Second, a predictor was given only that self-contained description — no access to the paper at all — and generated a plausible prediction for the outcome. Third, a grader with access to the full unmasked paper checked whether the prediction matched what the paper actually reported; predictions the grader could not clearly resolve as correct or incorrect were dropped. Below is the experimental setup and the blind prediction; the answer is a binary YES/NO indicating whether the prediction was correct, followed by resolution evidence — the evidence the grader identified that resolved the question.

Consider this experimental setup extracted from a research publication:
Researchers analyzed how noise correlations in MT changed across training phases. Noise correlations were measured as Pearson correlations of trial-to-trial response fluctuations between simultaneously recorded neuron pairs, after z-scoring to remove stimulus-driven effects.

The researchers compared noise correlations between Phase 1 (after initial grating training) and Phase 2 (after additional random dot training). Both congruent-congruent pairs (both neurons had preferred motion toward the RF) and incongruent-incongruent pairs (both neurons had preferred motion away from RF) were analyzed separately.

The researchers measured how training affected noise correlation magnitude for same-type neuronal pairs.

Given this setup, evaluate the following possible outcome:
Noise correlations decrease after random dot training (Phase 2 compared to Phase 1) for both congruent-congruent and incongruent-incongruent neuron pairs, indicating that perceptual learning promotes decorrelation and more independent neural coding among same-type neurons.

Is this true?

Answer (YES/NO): NO